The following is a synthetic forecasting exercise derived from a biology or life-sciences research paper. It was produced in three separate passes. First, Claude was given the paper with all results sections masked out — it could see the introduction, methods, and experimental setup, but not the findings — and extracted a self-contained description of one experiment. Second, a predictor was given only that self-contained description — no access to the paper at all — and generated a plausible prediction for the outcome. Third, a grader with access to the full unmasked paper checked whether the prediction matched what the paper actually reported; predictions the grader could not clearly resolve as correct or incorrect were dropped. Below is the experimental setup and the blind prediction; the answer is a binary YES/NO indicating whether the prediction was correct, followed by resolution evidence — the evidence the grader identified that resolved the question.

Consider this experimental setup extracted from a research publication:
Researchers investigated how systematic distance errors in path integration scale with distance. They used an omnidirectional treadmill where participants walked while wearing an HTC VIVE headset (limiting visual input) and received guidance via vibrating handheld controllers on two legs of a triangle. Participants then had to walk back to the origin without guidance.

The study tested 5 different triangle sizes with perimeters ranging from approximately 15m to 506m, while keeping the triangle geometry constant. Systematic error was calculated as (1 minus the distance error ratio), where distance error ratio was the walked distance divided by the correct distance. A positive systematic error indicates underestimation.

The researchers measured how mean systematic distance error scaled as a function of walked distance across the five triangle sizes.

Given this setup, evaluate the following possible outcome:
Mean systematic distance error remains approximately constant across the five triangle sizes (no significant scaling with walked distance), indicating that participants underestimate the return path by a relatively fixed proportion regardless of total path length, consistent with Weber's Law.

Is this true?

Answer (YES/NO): NO